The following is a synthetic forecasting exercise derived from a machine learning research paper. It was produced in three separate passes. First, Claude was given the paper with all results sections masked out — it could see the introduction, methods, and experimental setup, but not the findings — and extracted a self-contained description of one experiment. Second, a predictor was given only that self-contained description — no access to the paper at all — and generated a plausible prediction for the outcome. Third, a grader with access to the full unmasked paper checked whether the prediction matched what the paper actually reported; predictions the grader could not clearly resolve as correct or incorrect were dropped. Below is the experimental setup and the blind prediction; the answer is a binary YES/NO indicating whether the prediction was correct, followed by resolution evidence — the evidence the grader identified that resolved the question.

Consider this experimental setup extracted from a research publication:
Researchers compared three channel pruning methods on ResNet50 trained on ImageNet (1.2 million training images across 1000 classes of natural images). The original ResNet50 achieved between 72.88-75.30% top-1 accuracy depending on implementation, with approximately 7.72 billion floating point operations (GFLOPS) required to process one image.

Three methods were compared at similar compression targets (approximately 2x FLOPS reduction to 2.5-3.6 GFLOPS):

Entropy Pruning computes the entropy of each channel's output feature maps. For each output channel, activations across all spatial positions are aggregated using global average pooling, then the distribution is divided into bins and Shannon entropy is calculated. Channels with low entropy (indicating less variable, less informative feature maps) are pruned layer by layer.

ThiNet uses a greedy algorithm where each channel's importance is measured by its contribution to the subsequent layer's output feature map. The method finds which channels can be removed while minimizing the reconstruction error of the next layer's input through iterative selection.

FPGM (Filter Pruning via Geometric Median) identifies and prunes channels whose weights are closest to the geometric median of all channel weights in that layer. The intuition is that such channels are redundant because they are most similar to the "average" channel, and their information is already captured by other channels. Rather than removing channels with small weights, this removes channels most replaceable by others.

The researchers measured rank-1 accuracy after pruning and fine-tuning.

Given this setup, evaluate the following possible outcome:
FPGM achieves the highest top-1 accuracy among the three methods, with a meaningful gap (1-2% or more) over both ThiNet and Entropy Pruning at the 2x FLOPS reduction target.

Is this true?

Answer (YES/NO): YES